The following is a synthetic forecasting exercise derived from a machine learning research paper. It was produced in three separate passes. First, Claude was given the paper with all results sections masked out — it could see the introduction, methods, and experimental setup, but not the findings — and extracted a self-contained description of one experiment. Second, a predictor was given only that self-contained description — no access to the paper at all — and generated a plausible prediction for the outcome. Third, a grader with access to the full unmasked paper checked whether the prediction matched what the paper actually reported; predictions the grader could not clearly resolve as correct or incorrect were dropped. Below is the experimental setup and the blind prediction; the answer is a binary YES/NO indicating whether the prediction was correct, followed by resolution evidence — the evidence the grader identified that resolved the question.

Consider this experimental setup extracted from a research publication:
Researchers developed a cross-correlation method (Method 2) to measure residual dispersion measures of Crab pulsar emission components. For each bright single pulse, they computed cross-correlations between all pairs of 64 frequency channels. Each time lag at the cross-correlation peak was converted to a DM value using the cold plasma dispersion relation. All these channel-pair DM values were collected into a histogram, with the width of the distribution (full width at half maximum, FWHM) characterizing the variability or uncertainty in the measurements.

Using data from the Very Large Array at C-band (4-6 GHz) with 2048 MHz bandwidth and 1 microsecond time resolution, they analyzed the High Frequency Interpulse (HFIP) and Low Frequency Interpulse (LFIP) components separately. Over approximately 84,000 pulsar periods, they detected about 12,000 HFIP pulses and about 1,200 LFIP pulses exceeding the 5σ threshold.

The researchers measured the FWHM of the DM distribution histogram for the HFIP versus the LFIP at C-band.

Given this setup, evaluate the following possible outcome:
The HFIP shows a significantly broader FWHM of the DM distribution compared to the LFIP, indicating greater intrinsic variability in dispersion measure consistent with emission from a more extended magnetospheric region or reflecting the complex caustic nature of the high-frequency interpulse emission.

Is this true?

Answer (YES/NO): YES